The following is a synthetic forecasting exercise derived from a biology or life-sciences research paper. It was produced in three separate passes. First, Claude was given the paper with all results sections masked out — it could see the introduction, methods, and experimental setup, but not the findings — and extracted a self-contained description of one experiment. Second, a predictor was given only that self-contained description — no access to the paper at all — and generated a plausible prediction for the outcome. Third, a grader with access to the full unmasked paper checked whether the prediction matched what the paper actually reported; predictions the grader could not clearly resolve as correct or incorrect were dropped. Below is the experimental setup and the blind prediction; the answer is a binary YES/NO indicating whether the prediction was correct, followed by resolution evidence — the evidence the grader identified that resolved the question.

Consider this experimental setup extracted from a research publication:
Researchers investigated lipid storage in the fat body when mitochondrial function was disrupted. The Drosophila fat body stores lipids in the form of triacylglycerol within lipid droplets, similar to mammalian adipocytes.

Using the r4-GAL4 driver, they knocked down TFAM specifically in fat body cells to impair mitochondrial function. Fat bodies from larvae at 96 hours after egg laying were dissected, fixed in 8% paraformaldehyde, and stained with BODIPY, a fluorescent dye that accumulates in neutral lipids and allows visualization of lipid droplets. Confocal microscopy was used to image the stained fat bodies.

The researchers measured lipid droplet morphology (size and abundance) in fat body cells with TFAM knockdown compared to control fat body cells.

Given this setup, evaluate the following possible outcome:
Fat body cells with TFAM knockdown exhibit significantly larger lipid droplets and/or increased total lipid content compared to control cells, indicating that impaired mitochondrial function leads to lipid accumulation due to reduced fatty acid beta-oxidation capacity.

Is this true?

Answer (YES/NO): NO